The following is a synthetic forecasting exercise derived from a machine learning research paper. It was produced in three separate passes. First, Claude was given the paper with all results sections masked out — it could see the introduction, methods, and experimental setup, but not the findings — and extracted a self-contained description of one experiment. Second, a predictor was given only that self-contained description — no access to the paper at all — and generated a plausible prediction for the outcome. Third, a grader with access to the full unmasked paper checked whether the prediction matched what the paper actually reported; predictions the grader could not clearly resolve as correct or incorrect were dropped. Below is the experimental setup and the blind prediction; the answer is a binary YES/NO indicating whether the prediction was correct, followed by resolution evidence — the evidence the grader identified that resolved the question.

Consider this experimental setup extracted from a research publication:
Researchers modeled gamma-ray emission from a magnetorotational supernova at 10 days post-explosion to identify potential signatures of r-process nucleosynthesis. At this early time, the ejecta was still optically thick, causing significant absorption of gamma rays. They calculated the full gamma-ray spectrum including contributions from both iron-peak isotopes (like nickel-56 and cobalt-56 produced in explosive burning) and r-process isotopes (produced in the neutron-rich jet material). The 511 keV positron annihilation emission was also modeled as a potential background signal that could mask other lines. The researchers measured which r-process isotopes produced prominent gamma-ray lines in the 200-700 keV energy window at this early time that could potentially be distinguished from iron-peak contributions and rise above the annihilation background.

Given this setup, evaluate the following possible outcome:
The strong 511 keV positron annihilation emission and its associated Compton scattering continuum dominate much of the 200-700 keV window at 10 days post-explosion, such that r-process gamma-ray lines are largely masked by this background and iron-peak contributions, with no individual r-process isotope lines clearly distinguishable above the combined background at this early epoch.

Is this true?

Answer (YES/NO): NO